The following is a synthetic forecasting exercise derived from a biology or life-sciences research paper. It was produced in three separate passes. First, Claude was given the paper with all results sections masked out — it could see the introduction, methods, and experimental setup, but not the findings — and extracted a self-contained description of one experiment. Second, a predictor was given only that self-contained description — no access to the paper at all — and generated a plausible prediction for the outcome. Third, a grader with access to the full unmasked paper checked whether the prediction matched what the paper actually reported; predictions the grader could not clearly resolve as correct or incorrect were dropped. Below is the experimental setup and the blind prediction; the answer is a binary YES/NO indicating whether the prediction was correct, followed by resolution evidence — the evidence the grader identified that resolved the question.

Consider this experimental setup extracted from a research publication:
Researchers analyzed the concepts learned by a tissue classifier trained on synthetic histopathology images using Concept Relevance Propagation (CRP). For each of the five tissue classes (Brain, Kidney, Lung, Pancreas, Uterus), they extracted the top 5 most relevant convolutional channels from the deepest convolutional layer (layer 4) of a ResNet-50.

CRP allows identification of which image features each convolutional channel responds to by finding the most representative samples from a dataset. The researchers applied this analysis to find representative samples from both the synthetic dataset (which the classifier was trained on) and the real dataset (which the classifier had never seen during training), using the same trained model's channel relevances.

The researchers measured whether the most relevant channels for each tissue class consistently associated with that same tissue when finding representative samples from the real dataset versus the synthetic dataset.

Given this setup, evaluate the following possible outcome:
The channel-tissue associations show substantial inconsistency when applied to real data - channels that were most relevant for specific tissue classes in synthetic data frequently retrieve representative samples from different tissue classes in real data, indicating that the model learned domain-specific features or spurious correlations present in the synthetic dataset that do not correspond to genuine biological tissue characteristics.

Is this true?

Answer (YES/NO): NO